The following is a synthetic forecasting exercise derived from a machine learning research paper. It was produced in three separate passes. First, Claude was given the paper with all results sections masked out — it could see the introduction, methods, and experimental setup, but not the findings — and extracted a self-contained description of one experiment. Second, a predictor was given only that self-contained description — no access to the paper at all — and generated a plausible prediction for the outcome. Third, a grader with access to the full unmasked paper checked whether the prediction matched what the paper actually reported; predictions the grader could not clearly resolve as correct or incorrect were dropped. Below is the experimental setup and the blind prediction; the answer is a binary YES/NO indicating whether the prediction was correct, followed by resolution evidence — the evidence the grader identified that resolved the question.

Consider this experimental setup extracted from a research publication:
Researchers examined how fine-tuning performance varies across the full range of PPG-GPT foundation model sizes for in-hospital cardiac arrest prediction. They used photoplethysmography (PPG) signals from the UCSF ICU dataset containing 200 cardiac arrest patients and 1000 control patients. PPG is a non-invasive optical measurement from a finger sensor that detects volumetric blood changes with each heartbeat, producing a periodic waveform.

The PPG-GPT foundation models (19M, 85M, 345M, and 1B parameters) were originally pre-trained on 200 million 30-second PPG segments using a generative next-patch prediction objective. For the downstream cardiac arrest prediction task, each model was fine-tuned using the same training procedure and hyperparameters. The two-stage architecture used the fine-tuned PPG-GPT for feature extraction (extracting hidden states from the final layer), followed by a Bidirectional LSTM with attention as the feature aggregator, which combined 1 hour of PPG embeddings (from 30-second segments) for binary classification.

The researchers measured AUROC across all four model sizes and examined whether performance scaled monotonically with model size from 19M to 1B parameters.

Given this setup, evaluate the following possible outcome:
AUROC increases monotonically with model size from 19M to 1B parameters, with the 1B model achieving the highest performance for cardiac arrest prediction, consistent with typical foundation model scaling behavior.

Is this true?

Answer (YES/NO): NO